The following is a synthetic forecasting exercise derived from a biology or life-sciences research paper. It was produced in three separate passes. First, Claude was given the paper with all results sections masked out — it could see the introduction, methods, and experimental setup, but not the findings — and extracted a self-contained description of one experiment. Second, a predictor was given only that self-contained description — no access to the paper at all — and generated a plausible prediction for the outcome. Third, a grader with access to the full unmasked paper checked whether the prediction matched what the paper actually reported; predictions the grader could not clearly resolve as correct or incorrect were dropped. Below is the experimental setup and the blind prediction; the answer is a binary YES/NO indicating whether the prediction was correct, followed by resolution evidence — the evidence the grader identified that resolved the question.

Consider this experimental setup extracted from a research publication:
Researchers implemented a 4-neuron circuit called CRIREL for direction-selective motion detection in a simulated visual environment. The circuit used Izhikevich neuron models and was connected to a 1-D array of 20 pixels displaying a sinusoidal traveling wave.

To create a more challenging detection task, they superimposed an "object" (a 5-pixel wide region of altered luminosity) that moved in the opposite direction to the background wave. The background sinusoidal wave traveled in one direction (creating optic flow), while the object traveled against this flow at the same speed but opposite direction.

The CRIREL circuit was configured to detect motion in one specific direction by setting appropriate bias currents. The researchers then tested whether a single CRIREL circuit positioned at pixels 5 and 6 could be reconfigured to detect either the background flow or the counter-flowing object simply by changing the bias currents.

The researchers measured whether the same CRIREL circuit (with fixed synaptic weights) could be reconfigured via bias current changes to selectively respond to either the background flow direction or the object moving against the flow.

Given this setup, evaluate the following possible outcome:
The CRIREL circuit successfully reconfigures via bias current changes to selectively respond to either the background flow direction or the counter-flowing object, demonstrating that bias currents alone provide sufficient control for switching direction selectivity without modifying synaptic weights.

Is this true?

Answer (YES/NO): YES